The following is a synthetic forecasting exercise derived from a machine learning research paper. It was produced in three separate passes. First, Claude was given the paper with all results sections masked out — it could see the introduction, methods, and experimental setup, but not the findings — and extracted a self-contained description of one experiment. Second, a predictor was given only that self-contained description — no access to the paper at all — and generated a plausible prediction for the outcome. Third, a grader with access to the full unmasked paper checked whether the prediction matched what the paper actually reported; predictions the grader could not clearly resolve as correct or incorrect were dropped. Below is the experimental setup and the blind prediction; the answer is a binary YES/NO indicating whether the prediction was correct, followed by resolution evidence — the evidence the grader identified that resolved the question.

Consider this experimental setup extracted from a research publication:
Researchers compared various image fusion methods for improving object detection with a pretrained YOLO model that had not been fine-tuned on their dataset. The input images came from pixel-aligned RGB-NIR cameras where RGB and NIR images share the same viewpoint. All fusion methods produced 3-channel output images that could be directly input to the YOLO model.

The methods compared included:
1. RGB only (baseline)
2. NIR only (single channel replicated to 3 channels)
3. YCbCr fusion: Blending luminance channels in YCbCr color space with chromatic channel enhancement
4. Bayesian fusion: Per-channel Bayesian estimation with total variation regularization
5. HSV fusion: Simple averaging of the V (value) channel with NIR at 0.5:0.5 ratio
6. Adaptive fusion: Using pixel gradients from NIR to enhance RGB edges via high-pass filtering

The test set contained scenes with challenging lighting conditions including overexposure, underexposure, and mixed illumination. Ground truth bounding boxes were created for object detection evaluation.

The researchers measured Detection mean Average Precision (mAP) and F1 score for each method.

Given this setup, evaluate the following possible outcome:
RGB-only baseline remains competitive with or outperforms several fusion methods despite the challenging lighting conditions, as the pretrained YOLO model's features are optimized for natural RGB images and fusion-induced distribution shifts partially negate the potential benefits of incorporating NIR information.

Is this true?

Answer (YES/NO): YES